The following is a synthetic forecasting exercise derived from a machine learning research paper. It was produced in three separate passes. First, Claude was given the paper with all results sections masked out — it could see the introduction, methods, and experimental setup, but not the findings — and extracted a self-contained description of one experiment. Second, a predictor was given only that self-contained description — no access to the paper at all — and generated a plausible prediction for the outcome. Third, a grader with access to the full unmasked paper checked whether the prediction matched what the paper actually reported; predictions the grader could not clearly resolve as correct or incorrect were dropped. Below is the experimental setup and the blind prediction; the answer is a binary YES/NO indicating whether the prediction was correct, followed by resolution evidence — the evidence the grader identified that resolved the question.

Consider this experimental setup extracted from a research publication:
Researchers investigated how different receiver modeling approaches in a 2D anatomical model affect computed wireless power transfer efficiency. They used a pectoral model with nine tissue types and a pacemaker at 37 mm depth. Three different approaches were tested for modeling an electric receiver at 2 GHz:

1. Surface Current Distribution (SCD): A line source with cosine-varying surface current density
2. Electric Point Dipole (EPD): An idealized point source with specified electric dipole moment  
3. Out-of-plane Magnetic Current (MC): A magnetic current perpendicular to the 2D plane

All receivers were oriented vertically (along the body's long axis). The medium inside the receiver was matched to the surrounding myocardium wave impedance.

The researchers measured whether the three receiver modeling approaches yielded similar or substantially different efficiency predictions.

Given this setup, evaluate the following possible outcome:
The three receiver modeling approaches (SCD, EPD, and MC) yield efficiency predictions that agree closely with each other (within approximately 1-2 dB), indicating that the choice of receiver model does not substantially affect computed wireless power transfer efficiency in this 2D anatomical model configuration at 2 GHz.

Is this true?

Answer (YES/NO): YES